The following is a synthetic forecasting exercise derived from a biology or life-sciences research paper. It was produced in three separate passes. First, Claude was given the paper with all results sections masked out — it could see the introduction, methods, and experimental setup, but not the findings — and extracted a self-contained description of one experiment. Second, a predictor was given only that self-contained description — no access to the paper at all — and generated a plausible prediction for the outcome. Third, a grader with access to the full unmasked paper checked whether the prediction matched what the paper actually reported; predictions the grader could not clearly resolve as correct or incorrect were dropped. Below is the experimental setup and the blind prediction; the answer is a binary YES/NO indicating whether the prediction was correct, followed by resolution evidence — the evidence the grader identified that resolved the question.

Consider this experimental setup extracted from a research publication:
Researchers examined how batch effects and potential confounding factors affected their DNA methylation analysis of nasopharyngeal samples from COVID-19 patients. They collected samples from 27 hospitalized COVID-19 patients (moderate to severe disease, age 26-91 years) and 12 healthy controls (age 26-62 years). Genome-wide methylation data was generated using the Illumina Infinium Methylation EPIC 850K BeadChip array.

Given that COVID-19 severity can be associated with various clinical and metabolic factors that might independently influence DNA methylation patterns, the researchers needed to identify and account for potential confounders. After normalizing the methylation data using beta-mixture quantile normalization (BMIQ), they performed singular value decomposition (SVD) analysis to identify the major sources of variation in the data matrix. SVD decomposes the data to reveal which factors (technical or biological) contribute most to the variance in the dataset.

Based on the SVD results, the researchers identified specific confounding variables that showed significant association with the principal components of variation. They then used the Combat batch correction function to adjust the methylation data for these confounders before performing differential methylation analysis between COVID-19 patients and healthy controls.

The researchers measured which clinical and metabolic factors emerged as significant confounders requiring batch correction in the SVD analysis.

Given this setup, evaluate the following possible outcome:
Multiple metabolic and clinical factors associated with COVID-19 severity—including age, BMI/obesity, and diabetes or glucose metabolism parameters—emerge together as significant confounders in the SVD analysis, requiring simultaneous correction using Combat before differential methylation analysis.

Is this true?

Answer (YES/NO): NO